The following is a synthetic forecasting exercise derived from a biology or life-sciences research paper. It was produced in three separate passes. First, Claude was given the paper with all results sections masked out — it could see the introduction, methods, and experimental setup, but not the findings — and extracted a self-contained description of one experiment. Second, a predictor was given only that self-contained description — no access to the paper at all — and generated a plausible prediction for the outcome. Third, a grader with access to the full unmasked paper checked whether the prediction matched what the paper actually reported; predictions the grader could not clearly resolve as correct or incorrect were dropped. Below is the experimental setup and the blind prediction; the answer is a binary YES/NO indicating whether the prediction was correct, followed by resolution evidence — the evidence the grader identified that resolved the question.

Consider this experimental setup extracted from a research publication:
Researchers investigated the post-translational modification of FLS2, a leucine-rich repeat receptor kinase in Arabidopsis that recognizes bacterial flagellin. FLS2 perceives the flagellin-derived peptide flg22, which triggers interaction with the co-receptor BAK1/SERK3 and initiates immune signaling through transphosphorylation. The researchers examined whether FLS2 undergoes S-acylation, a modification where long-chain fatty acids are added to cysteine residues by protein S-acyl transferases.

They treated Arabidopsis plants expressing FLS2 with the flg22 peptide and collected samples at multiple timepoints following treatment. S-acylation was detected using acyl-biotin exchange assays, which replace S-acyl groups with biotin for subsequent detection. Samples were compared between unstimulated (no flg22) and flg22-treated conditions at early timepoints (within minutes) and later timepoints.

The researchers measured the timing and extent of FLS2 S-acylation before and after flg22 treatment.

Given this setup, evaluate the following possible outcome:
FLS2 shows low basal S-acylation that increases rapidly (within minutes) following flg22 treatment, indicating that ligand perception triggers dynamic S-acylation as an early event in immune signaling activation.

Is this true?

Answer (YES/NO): YES